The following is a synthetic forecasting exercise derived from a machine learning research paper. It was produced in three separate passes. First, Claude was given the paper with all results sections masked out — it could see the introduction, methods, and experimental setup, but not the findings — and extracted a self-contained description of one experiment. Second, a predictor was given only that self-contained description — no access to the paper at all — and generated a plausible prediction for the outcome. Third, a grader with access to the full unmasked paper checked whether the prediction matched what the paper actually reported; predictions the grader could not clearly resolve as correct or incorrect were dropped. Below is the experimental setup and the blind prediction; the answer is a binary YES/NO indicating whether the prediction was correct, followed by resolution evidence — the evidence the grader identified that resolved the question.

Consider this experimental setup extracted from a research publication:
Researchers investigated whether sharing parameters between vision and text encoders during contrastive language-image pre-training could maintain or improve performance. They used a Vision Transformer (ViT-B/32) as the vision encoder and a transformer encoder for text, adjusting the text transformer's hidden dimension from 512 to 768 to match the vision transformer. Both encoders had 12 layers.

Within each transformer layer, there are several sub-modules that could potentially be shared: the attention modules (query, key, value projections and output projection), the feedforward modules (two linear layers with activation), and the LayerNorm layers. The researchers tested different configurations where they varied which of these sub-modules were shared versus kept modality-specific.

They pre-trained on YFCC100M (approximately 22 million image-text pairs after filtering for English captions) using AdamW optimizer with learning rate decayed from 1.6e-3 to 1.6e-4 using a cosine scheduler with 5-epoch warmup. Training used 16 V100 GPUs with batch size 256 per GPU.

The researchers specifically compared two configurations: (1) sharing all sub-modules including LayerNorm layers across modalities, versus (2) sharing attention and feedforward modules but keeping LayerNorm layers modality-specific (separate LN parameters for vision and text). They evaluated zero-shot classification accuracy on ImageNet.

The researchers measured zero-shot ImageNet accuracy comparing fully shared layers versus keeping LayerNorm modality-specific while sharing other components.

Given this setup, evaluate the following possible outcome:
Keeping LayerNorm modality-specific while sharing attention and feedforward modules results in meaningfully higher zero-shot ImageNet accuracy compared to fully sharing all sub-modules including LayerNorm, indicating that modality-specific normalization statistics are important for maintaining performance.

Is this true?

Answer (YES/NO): YES